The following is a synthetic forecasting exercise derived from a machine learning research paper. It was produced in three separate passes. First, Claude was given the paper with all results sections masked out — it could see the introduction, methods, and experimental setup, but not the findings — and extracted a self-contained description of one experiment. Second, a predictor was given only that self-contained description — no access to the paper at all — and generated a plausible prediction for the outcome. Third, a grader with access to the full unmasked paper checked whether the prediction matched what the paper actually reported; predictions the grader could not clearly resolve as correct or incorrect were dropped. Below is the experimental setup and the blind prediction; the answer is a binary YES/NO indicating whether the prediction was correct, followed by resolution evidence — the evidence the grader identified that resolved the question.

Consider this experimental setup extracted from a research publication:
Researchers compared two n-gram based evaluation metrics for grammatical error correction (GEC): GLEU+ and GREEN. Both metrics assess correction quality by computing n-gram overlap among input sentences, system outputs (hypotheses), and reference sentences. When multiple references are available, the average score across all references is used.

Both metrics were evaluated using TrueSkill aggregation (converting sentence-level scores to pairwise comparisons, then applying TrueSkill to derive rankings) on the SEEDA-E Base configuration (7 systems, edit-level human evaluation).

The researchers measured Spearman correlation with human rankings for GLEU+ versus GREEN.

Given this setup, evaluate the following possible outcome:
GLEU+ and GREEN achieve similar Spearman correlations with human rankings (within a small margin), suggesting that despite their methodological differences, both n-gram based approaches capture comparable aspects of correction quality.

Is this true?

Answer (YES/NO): YES